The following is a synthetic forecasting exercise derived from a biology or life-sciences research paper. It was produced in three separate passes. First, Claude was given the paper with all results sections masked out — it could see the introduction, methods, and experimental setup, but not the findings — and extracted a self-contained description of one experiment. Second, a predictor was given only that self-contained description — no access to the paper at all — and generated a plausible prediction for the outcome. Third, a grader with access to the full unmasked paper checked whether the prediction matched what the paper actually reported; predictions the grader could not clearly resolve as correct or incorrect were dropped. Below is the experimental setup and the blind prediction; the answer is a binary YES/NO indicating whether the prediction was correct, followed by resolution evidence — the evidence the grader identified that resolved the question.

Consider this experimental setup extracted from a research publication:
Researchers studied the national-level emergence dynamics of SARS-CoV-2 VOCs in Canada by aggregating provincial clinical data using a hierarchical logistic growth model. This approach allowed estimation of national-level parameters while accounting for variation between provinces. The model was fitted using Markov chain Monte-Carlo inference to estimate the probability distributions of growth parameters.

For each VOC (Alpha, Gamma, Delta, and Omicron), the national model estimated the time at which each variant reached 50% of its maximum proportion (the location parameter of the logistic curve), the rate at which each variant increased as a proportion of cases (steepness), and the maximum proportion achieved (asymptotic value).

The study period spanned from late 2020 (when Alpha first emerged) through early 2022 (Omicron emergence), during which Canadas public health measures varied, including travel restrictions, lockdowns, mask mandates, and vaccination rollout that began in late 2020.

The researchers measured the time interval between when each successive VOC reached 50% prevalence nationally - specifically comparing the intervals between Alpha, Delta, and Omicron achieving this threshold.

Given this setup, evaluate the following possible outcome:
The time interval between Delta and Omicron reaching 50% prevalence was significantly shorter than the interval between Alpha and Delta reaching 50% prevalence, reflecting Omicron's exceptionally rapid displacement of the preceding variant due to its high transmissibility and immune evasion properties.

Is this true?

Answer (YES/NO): YES